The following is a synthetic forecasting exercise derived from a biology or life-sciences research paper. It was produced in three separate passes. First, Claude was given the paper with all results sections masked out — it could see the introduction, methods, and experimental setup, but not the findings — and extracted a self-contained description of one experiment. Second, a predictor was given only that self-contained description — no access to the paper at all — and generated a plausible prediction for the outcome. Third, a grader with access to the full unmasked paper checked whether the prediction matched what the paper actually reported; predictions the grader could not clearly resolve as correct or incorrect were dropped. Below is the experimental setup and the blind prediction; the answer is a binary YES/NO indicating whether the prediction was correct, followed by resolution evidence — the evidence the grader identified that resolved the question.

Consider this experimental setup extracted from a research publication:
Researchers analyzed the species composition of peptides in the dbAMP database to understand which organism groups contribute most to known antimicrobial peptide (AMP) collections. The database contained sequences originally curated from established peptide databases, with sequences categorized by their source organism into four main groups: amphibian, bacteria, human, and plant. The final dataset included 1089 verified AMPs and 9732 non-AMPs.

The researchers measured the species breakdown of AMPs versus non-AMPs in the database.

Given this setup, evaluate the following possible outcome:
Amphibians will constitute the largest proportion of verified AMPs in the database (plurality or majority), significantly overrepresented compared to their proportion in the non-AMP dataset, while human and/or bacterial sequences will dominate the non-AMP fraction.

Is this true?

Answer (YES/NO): YES